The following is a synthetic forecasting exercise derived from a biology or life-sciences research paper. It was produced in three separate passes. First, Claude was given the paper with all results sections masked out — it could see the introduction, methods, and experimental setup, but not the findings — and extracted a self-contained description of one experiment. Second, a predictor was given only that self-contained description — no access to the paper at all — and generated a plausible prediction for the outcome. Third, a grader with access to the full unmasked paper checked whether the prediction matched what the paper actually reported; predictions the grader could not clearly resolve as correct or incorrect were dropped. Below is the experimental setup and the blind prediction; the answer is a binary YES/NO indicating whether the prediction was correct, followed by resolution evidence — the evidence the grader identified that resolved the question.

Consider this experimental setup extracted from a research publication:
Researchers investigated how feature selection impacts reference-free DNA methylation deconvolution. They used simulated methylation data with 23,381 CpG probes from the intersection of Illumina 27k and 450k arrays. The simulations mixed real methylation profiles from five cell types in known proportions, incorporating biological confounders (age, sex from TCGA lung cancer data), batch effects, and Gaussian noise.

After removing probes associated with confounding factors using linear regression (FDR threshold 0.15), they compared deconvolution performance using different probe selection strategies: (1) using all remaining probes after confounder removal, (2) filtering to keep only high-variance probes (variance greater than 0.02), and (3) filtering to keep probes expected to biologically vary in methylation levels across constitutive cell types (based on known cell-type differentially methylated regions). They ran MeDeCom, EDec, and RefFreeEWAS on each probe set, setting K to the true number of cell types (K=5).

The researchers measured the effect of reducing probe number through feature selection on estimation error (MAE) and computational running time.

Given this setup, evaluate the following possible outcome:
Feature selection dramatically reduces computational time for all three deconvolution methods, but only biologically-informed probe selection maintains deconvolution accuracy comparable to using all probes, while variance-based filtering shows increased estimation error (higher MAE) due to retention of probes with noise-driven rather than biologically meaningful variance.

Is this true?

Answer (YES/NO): NO